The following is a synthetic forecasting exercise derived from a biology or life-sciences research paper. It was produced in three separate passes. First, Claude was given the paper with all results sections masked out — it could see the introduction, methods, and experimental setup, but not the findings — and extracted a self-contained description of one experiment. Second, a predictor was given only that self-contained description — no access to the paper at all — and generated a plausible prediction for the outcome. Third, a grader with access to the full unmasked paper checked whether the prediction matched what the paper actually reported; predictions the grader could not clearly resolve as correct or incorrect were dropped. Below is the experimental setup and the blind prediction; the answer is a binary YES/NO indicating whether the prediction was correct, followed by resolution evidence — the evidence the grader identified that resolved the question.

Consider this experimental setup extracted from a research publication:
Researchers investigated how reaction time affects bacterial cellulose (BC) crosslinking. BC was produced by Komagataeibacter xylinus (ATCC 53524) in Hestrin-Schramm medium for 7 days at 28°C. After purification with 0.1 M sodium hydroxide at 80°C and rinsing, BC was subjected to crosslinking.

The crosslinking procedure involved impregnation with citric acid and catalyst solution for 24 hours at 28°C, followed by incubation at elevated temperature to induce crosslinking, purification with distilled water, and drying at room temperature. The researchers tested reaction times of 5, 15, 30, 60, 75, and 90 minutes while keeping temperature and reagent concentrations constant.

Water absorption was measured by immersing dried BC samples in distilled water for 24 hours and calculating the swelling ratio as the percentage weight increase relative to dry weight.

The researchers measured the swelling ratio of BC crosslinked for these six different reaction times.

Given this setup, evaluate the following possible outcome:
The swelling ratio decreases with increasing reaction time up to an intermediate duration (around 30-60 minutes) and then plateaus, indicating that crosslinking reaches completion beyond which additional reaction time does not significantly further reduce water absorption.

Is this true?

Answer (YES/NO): NO